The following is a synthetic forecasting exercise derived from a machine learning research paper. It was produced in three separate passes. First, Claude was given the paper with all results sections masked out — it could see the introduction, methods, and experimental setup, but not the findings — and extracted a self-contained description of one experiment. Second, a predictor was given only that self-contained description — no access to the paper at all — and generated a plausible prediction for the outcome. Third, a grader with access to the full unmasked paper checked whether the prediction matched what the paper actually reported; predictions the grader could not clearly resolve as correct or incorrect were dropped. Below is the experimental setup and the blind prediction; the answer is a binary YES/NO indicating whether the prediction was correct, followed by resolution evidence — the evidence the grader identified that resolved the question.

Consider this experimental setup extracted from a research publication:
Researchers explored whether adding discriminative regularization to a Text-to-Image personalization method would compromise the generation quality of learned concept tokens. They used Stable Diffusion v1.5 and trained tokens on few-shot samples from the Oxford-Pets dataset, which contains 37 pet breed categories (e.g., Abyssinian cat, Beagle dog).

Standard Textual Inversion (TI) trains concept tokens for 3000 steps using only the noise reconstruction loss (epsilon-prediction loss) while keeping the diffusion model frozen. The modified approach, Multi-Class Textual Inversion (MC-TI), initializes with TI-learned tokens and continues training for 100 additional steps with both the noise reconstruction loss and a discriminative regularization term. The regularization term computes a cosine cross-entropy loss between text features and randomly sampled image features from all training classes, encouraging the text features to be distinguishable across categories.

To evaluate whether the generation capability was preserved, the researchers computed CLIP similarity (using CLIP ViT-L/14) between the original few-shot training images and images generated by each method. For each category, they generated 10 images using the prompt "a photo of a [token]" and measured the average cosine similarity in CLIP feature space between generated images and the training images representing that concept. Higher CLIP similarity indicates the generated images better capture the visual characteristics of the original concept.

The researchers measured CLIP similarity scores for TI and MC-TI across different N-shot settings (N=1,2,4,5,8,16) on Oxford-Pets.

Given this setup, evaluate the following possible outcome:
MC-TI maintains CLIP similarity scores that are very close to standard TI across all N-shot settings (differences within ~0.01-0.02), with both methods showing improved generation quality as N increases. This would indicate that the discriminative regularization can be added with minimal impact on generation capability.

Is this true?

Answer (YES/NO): NO